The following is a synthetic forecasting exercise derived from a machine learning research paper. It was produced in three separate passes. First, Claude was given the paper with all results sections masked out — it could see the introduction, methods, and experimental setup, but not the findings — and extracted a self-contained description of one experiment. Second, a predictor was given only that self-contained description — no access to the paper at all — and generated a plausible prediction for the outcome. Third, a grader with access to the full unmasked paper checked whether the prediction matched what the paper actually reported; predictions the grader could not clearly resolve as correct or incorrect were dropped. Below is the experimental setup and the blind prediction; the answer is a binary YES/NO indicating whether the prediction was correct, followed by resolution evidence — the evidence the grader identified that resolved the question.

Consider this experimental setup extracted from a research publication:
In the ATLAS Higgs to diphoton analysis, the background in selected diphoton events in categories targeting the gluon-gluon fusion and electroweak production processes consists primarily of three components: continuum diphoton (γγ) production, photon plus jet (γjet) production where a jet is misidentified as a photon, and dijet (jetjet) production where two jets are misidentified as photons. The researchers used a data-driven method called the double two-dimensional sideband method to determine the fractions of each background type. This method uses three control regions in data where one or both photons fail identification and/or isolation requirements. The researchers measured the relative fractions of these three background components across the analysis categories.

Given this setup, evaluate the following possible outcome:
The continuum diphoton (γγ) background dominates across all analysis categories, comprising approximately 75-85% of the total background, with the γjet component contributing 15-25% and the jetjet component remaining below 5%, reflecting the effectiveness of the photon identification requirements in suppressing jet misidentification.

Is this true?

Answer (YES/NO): NO